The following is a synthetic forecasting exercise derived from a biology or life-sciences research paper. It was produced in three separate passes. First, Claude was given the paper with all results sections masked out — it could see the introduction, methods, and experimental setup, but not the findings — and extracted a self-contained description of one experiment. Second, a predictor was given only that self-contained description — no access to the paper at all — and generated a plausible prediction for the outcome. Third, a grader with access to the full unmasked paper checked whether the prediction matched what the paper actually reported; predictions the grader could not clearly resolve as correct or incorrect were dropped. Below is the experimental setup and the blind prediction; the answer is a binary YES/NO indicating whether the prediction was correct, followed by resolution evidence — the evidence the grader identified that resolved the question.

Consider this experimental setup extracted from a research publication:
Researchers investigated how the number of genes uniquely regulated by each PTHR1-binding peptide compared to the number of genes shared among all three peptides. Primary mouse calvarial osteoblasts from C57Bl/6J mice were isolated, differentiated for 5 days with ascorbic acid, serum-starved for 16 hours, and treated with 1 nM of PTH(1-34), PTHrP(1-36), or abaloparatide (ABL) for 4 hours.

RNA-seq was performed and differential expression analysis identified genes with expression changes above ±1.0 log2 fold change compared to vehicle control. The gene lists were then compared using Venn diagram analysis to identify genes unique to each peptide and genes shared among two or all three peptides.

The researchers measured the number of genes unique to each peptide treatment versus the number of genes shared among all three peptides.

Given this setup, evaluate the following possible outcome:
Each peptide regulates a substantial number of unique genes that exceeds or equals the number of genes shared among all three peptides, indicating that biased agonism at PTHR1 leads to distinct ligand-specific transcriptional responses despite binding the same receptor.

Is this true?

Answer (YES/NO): NO